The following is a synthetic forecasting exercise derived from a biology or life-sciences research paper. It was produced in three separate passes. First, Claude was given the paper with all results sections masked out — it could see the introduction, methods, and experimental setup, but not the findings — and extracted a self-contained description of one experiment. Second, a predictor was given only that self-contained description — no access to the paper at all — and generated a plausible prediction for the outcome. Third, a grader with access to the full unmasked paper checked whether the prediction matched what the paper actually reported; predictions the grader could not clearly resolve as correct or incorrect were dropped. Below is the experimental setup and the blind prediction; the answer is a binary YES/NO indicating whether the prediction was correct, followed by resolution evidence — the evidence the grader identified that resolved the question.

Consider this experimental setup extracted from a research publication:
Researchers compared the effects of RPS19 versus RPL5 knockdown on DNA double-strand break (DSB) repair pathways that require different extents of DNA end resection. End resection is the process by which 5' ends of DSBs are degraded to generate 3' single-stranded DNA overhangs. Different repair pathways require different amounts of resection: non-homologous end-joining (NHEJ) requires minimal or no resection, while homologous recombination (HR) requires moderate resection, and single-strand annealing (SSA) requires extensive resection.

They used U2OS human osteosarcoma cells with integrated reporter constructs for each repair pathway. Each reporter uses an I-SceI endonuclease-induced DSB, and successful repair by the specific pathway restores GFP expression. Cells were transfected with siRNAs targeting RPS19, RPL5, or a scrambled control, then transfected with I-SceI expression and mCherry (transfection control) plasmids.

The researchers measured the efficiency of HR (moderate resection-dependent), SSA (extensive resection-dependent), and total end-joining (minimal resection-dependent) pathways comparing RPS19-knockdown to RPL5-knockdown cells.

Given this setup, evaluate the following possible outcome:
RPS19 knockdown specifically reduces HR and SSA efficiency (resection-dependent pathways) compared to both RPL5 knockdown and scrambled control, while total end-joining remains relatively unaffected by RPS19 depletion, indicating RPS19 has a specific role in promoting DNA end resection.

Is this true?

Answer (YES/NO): NO